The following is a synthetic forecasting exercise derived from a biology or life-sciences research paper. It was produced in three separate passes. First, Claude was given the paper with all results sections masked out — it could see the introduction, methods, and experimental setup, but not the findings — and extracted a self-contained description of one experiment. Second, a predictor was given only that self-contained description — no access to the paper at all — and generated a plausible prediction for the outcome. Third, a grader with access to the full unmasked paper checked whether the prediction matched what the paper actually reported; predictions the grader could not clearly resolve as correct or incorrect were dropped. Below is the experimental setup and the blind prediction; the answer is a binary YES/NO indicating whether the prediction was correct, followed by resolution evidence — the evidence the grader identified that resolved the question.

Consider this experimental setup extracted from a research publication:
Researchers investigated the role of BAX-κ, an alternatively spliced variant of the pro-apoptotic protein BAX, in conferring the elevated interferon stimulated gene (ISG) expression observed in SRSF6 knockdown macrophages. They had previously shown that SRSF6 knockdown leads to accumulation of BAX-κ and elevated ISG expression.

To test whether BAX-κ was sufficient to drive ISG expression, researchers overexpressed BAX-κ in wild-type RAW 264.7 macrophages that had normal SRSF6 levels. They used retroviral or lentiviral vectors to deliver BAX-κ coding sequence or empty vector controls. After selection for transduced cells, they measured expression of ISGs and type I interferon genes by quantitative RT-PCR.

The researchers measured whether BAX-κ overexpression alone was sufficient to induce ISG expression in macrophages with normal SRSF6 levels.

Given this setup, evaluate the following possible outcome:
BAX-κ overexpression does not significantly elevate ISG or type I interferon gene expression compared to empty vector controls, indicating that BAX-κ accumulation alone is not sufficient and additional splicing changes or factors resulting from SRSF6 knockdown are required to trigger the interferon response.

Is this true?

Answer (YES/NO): NO